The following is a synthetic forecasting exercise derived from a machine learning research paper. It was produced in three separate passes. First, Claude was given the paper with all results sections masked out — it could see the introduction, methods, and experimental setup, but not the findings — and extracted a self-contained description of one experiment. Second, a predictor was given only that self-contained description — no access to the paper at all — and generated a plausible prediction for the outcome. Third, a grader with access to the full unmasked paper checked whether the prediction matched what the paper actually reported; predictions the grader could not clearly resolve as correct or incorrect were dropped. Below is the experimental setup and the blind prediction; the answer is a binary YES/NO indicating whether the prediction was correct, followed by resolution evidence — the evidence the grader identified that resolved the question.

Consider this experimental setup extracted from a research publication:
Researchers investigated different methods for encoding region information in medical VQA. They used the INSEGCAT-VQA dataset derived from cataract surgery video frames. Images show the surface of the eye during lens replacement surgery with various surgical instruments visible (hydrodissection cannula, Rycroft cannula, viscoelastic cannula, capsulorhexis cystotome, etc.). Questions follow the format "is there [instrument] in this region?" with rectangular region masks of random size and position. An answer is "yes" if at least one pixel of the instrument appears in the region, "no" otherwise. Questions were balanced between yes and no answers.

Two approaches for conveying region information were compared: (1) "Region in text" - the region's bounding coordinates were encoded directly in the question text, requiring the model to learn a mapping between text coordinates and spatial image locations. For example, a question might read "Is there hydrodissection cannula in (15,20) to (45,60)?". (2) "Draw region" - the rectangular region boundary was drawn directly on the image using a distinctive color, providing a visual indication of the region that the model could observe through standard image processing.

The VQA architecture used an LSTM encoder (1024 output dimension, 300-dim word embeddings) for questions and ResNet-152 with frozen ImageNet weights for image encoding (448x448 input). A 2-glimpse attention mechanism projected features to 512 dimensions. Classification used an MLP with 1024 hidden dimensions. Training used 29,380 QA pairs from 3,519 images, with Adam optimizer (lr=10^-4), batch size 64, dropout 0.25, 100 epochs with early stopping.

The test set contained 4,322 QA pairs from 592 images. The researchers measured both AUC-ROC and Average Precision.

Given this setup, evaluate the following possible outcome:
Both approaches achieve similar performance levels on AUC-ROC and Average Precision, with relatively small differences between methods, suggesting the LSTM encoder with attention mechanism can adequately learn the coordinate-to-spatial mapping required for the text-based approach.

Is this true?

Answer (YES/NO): NO